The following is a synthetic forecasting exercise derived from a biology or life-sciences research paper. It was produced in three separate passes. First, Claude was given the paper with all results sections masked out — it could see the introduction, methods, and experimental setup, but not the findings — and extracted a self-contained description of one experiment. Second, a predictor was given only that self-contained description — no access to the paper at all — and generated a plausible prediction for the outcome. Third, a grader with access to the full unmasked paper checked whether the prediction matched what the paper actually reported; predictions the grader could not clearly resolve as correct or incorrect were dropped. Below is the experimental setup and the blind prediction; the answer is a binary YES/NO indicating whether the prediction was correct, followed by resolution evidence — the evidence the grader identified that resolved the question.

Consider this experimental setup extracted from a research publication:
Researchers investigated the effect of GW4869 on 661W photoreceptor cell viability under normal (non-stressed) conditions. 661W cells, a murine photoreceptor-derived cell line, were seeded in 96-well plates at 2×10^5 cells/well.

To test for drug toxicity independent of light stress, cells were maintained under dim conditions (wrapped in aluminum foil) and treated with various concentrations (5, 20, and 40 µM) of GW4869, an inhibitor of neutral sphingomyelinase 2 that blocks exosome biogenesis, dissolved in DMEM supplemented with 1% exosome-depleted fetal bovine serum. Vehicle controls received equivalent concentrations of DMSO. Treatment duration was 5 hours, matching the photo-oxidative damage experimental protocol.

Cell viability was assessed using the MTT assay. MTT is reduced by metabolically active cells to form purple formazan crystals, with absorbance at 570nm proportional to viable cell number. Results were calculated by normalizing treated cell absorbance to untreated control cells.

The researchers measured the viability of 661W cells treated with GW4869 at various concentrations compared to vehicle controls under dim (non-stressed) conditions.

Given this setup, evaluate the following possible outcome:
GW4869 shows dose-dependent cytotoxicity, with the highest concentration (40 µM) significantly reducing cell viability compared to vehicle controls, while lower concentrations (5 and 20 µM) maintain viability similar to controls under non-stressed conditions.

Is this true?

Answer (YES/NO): NO